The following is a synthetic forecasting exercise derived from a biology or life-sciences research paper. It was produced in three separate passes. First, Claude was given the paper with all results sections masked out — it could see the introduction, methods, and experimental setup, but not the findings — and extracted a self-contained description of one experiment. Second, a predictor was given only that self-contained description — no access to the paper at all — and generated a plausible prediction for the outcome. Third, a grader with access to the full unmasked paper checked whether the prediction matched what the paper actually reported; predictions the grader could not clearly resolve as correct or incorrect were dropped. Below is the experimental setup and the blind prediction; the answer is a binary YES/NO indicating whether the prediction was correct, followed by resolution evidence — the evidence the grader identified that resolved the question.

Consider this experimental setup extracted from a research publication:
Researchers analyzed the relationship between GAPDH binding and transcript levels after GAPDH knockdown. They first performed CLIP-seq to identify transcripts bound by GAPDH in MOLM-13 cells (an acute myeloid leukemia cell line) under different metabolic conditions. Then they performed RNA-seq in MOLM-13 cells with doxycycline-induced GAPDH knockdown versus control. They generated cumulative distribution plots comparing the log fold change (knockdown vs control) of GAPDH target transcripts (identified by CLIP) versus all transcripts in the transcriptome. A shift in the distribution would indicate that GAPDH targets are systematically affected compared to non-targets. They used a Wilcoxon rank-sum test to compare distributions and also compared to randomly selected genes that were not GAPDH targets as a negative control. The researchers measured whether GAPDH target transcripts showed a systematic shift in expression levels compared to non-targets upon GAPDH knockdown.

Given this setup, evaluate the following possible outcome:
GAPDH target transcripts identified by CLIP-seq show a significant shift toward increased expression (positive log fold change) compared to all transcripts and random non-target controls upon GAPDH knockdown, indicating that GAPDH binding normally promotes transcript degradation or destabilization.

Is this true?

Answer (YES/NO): NO